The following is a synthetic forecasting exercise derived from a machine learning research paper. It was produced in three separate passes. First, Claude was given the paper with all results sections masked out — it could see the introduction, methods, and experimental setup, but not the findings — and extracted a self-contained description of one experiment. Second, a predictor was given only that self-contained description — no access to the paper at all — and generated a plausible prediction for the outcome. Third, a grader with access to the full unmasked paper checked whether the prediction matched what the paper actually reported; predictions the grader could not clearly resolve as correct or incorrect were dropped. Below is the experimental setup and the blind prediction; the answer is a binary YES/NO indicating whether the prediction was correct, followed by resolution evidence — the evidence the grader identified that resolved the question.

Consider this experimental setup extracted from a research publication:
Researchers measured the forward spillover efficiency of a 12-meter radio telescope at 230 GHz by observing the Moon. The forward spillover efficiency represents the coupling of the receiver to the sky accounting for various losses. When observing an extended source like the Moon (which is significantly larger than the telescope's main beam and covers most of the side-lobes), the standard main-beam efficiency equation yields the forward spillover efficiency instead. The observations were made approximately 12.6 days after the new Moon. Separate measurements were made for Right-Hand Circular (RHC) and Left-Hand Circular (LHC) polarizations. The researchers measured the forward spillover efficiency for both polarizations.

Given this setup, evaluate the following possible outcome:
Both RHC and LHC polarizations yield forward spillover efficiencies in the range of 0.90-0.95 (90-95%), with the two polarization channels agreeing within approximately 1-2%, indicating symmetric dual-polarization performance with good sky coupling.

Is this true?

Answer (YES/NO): YES